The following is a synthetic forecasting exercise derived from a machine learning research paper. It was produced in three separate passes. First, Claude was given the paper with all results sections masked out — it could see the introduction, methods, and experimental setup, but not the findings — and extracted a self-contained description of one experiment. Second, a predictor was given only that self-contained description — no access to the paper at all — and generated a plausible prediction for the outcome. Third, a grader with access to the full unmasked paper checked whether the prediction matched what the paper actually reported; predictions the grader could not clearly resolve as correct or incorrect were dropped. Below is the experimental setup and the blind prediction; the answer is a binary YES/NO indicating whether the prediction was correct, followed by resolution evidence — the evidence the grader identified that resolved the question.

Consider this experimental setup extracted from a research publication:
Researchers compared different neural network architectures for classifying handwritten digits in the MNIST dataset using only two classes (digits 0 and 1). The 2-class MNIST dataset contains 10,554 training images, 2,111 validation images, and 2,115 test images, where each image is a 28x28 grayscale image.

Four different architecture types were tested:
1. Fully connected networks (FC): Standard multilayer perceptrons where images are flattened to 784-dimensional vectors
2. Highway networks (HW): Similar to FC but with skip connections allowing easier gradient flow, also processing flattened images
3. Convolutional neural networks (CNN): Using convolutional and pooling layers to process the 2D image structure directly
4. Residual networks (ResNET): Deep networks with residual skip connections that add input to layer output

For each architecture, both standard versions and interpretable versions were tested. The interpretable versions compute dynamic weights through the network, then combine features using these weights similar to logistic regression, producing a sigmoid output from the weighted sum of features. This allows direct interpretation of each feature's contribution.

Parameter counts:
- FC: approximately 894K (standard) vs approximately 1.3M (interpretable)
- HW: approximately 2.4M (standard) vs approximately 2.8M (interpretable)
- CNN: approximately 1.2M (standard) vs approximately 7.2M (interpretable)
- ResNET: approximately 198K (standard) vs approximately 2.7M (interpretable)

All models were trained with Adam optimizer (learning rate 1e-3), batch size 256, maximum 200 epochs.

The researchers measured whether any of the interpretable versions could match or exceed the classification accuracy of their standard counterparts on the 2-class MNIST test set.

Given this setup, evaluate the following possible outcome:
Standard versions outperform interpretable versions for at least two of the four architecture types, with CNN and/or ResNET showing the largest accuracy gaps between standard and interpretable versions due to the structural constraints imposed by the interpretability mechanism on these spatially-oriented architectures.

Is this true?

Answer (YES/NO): NO